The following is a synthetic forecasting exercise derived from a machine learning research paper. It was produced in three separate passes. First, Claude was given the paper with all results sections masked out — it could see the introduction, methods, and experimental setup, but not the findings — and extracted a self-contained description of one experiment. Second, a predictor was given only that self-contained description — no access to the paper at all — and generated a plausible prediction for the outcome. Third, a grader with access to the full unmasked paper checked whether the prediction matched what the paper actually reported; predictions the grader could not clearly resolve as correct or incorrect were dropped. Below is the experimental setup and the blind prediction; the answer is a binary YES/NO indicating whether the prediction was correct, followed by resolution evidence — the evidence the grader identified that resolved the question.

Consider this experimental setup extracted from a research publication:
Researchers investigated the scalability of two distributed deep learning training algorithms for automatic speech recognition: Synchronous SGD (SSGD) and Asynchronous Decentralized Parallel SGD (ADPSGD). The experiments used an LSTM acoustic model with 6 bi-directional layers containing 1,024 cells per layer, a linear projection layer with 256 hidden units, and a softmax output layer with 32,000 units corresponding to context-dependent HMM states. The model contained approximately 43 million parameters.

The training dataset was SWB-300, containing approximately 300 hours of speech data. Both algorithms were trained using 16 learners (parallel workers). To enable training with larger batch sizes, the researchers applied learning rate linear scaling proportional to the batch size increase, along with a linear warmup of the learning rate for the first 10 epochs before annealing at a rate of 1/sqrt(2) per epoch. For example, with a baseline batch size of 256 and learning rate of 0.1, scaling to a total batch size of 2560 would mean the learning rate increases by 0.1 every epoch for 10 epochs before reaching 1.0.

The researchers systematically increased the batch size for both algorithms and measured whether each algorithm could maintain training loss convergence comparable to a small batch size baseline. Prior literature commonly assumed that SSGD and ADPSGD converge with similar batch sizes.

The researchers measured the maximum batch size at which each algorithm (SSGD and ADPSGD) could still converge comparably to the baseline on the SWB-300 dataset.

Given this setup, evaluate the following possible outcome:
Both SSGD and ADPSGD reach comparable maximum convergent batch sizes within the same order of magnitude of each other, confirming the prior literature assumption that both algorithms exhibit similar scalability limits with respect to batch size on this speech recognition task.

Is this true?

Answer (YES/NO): NO